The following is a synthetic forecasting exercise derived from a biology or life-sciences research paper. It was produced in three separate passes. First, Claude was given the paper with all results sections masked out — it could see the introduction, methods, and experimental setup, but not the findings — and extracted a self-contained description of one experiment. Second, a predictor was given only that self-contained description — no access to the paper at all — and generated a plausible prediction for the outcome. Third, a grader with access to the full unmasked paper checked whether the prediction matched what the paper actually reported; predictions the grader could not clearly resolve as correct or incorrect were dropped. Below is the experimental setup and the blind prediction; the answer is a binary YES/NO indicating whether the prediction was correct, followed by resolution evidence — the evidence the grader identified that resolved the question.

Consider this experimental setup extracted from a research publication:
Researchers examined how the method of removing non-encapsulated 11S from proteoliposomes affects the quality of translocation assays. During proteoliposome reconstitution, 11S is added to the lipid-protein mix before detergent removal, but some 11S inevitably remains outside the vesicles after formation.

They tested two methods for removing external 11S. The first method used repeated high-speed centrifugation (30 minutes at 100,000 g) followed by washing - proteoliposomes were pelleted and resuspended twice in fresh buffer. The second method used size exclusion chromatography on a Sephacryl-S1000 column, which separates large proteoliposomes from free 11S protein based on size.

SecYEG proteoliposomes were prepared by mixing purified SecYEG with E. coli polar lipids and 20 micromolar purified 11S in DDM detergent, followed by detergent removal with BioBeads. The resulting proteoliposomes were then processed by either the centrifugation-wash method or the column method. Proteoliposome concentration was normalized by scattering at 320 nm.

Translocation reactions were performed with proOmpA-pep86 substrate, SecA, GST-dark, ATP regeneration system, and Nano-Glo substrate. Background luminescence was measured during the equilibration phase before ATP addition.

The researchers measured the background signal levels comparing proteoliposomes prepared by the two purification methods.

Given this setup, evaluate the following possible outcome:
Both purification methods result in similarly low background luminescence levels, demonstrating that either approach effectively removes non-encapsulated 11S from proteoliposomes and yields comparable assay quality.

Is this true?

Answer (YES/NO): NO